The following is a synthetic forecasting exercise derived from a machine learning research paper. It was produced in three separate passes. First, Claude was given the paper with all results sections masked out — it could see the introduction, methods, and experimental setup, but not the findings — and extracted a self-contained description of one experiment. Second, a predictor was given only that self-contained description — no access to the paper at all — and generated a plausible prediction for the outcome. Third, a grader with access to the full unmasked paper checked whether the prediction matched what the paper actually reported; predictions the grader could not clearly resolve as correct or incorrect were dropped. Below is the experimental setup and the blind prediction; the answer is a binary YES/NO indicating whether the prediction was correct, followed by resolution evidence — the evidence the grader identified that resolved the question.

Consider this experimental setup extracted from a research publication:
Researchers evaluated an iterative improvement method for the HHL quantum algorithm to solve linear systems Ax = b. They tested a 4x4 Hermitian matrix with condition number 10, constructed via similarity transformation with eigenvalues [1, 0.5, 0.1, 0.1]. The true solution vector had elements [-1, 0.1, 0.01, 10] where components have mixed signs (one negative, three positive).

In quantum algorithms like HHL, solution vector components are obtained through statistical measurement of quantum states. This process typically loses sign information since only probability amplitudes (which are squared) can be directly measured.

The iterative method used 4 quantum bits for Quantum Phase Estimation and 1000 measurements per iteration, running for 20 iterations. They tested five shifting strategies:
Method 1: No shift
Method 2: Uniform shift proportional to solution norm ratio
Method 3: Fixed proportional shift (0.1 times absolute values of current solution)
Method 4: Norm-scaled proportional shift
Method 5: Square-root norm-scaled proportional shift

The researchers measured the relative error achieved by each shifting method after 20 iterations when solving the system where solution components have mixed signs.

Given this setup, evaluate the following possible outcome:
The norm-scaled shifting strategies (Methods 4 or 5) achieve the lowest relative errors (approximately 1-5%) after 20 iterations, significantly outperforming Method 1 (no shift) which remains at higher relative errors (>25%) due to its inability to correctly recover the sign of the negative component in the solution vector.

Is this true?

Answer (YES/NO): NO